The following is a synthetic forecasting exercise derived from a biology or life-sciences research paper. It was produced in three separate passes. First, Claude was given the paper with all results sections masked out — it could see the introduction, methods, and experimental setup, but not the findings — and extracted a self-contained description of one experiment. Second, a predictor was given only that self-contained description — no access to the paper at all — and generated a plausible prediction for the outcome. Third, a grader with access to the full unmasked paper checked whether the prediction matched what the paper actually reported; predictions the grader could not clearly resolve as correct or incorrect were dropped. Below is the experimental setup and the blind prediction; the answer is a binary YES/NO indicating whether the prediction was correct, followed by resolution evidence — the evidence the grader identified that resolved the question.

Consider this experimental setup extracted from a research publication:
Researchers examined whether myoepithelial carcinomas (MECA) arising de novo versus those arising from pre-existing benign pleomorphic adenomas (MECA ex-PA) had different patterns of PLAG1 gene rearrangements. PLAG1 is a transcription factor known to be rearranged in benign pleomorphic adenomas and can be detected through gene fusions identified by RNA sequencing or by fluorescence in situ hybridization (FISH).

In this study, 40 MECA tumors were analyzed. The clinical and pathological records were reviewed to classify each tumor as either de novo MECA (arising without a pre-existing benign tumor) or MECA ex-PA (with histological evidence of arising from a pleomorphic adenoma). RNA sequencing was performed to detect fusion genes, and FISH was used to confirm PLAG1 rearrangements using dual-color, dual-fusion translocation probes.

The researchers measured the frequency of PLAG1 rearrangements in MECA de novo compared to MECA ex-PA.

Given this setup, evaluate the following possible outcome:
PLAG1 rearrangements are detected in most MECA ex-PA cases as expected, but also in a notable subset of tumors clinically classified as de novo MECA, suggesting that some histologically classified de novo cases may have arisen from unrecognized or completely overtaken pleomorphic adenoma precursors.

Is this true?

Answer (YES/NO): NO